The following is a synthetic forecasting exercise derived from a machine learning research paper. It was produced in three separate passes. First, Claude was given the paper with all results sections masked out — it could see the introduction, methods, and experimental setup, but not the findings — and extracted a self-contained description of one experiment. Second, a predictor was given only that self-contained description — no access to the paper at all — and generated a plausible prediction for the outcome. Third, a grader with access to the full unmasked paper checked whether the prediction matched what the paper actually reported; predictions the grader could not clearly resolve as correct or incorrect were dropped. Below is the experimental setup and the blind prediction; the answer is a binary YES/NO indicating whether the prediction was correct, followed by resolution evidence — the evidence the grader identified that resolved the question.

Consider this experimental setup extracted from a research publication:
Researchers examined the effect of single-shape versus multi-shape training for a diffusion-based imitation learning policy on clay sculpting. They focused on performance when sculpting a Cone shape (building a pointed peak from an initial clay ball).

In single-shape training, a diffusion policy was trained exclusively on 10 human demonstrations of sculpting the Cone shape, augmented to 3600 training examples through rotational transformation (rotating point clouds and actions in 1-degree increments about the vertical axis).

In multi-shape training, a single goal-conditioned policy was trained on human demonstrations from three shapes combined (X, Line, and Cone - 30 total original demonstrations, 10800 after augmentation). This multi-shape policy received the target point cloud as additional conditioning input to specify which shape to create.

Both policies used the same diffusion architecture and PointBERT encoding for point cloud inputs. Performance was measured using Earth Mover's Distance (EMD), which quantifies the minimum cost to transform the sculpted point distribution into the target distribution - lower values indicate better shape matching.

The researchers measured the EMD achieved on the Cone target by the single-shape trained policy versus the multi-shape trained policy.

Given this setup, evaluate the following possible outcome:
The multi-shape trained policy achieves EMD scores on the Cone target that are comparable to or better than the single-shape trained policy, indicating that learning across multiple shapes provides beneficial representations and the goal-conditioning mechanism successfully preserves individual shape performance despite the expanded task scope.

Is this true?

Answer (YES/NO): NO